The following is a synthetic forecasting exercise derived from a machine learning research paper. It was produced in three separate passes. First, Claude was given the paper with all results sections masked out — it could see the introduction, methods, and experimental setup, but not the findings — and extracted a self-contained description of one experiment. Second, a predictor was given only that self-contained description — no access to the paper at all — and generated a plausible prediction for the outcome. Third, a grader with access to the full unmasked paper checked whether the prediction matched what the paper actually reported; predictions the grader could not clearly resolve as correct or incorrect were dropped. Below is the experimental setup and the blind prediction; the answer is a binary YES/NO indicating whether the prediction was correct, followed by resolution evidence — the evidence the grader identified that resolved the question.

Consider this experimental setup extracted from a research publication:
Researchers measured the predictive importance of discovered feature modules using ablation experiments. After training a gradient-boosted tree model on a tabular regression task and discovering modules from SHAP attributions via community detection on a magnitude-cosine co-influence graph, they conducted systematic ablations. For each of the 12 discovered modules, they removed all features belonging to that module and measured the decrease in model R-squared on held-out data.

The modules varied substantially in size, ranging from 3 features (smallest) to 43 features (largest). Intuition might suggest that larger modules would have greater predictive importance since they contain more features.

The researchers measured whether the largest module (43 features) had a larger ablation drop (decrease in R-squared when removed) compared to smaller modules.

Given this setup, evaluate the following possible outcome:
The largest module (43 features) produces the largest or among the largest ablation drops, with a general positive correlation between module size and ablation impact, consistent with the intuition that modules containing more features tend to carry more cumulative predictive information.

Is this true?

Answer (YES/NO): NO